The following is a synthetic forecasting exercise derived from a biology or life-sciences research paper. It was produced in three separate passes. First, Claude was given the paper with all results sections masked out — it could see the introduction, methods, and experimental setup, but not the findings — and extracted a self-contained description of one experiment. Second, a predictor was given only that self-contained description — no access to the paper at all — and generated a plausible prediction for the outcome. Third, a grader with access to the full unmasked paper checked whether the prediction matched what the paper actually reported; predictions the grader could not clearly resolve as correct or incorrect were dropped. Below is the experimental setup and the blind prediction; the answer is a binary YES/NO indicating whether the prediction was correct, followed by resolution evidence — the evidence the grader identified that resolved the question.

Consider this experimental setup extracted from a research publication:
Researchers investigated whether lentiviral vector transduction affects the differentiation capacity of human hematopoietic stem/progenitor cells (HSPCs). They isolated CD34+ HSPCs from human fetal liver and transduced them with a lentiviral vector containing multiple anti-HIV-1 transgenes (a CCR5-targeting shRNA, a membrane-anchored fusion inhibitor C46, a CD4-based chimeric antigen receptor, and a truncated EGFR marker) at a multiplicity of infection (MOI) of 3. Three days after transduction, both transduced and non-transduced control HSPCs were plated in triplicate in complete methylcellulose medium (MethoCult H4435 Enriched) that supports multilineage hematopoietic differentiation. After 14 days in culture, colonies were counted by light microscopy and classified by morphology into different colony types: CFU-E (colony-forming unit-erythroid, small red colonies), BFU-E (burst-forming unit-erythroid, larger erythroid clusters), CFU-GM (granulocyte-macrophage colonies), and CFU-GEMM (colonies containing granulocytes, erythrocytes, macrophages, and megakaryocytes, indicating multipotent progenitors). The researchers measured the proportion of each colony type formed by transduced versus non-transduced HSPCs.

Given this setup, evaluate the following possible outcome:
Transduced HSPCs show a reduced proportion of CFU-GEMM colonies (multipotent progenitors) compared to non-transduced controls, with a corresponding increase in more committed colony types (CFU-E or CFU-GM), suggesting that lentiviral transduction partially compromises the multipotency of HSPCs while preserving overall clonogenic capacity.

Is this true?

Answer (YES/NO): NO